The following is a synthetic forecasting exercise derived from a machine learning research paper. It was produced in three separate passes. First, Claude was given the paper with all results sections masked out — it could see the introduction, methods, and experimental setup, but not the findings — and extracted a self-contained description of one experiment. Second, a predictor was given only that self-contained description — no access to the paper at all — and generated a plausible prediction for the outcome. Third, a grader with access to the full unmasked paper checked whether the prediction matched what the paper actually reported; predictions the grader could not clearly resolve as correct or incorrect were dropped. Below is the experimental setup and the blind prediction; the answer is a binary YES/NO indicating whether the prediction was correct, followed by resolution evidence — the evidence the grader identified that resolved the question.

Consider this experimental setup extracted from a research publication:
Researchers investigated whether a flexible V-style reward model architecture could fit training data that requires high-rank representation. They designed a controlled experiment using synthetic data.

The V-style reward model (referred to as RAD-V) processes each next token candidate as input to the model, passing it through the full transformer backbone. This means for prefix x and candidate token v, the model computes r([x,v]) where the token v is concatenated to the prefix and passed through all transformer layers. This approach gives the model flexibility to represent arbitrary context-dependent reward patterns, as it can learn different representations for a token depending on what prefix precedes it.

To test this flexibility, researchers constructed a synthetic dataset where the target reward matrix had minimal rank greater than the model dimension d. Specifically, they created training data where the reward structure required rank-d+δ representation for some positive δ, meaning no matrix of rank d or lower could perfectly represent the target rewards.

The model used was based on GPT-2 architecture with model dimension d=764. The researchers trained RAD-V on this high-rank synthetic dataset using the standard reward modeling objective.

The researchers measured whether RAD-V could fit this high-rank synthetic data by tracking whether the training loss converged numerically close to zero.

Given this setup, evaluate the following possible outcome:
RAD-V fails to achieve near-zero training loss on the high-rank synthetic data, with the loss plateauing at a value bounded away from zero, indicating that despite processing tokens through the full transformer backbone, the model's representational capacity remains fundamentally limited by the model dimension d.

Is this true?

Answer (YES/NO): NO